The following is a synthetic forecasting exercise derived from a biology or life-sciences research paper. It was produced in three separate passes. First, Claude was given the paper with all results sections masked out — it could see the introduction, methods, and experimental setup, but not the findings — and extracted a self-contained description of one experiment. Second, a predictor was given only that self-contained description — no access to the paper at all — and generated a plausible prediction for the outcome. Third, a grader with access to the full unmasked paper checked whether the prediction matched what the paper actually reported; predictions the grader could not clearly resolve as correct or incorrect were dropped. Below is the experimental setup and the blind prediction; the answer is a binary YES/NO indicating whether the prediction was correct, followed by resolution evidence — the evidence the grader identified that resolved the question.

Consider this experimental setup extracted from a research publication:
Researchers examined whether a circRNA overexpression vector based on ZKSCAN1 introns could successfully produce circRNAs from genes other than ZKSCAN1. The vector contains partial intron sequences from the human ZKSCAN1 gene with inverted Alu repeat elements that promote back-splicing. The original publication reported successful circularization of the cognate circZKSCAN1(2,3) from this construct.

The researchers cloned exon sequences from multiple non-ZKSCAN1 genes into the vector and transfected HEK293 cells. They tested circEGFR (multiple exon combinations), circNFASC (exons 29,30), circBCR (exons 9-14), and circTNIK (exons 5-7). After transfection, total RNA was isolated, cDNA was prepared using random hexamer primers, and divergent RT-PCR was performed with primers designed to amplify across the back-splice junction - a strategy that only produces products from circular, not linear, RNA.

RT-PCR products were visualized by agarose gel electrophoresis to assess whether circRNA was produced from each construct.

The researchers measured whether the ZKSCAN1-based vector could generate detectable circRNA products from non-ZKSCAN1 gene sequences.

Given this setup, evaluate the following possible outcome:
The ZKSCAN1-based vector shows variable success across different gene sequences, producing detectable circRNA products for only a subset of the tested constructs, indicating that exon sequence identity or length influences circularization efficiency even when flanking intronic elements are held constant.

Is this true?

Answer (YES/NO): NO